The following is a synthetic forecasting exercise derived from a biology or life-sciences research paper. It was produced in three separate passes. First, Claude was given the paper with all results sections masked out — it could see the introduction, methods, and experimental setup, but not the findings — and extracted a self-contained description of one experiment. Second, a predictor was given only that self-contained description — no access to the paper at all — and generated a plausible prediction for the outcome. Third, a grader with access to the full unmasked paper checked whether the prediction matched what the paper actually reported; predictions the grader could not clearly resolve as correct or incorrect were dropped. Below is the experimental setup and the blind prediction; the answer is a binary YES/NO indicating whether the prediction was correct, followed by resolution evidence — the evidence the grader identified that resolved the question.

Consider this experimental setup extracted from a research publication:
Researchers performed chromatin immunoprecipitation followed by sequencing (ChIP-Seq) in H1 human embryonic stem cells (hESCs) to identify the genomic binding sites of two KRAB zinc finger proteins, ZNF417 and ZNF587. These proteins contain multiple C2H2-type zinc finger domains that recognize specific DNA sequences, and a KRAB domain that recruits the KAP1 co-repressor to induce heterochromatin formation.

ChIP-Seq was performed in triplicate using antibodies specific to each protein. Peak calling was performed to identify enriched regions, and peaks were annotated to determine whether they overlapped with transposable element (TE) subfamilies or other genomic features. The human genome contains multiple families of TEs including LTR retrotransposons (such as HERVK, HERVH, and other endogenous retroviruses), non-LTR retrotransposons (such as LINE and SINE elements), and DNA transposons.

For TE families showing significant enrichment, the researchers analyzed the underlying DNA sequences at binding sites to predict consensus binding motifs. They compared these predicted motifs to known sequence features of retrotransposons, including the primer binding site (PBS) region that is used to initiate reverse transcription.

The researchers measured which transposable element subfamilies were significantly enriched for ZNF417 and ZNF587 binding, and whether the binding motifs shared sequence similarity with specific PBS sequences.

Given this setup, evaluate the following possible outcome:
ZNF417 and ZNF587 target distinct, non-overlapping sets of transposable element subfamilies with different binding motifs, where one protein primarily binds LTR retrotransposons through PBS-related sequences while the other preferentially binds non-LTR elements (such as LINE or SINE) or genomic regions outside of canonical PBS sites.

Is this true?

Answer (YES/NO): NO